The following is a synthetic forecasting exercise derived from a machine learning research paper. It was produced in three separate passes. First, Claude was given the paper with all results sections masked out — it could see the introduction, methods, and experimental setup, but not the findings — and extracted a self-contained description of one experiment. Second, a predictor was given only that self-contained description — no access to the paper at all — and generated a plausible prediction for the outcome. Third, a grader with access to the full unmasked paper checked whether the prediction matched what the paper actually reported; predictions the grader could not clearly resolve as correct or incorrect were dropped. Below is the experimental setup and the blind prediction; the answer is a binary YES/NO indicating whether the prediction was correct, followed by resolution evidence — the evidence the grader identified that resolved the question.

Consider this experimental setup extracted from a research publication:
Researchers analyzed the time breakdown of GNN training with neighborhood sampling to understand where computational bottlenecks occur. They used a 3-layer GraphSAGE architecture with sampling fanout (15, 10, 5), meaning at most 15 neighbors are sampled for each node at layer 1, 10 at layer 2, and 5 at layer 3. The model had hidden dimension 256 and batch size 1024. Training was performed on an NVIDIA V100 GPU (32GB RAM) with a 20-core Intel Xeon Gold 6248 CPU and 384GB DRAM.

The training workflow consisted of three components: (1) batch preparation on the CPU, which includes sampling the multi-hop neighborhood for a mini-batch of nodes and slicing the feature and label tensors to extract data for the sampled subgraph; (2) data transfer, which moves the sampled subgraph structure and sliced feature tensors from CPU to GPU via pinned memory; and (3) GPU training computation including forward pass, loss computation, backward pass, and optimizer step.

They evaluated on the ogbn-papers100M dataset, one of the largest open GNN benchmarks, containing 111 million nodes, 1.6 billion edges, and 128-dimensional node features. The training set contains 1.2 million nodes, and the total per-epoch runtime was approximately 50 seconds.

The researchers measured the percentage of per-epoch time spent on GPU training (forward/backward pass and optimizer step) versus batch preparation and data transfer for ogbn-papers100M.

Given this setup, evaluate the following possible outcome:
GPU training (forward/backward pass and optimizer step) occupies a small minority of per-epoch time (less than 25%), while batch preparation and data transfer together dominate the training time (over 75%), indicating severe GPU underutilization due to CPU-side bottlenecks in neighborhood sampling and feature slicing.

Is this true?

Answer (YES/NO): NO